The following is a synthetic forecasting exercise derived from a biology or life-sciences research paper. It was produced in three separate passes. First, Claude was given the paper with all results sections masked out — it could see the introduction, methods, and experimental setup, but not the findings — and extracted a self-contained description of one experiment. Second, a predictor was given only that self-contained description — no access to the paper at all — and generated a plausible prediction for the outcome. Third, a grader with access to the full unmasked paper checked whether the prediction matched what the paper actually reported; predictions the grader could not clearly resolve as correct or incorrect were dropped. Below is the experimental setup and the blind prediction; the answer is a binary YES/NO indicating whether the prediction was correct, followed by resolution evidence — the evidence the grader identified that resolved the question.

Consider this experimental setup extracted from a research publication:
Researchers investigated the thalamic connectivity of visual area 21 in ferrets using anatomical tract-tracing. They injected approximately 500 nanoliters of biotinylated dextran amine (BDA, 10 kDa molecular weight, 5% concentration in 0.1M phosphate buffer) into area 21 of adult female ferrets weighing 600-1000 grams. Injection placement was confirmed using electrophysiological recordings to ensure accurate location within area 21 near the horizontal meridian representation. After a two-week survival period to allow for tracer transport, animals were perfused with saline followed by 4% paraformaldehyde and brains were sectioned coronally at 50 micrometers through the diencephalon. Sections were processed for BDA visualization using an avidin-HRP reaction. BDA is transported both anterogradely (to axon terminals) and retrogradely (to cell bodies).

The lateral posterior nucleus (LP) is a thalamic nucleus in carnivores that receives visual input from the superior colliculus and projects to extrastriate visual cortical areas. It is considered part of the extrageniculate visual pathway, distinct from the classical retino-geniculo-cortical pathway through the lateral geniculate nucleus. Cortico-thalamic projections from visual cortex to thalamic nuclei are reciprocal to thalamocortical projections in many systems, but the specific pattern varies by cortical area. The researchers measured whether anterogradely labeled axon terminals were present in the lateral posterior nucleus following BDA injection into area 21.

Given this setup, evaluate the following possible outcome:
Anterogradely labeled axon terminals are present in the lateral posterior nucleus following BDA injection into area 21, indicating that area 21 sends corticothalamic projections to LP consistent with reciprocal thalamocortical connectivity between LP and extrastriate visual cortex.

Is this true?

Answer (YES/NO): YES